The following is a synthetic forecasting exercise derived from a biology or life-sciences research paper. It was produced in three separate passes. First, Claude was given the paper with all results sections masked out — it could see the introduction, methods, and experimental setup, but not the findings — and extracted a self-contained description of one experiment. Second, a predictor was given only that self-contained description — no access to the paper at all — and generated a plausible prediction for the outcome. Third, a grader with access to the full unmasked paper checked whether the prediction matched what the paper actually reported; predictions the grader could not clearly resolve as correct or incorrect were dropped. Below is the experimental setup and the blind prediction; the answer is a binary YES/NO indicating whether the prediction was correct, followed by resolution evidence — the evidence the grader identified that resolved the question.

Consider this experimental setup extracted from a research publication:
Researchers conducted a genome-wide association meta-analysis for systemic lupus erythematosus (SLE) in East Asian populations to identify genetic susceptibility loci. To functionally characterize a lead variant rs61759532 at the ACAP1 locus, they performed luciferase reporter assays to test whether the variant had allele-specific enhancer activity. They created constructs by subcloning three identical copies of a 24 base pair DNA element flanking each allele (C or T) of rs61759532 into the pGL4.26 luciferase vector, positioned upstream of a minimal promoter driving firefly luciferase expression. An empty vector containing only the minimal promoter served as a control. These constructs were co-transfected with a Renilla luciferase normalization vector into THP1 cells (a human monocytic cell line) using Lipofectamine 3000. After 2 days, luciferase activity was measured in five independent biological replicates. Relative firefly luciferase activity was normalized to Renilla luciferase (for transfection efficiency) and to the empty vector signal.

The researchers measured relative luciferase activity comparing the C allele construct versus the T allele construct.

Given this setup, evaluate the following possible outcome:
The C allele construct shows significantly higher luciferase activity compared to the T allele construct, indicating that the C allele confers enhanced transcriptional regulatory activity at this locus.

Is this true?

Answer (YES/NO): YES